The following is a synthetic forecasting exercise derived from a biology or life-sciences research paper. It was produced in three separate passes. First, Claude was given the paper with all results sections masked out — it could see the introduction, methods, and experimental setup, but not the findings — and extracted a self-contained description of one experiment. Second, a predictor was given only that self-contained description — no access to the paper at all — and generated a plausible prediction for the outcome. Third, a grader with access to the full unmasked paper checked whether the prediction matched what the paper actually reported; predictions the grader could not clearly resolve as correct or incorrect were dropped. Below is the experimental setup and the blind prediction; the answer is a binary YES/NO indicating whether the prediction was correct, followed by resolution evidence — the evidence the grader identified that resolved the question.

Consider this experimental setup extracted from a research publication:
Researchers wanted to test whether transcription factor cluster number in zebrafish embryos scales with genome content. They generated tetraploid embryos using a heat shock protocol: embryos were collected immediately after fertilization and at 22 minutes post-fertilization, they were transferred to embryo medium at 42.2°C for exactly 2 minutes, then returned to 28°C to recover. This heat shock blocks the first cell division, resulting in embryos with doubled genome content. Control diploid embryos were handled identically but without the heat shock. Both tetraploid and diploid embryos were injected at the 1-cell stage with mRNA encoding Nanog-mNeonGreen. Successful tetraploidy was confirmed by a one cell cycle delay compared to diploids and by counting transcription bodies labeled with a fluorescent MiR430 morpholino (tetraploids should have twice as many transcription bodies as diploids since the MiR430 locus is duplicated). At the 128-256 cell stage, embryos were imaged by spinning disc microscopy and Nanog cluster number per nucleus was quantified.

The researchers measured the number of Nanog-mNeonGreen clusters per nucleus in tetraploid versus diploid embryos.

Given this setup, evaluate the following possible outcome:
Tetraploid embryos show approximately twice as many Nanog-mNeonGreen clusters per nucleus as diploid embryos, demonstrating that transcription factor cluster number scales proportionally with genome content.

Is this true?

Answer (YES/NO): NO